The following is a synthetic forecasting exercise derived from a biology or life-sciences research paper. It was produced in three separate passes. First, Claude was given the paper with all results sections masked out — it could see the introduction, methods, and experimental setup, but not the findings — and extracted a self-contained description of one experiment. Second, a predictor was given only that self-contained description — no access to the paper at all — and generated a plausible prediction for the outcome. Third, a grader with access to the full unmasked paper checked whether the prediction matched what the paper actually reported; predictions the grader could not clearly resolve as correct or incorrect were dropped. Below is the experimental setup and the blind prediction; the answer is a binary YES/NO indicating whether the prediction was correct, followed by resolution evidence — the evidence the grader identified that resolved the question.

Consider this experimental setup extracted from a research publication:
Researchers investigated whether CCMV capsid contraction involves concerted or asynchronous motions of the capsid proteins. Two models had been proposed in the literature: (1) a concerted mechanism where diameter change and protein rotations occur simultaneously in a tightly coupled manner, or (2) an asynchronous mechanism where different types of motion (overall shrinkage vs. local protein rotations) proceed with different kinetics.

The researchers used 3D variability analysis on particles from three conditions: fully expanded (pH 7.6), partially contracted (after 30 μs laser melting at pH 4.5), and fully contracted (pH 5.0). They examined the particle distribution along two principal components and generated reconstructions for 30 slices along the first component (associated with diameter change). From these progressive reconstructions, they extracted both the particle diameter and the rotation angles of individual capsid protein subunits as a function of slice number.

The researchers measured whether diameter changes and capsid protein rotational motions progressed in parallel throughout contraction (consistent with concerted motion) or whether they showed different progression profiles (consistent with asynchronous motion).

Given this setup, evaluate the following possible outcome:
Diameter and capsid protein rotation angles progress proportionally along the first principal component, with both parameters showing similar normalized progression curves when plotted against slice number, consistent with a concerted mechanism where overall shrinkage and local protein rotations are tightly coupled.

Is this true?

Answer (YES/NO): NO